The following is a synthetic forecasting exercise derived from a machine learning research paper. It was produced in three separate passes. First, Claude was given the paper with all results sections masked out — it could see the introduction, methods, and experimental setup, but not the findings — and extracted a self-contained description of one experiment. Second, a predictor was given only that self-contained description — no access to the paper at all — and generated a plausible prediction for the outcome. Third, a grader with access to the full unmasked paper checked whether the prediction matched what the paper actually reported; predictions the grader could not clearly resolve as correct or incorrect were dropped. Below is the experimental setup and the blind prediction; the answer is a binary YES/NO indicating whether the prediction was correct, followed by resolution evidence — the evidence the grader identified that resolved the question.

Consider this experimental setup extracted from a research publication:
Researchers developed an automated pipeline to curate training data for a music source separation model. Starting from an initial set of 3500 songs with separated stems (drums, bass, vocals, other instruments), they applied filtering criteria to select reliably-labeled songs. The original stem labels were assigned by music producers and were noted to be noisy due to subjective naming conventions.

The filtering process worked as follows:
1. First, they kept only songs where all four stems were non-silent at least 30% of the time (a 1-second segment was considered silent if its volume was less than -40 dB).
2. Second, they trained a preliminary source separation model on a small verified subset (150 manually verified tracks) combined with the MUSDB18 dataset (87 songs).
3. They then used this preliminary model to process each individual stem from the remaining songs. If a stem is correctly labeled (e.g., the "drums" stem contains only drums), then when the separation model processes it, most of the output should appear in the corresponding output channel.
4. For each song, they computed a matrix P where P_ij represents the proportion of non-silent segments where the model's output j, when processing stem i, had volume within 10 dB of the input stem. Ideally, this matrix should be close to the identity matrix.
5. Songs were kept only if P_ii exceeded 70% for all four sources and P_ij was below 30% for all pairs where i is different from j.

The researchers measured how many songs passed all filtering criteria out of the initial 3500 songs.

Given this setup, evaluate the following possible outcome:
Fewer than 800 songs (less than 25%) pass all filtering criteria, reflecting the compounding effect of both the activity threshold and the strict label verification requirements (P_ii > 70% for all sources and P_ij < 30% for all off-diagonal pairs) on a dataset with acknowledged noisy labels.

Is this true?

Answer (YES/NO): NO